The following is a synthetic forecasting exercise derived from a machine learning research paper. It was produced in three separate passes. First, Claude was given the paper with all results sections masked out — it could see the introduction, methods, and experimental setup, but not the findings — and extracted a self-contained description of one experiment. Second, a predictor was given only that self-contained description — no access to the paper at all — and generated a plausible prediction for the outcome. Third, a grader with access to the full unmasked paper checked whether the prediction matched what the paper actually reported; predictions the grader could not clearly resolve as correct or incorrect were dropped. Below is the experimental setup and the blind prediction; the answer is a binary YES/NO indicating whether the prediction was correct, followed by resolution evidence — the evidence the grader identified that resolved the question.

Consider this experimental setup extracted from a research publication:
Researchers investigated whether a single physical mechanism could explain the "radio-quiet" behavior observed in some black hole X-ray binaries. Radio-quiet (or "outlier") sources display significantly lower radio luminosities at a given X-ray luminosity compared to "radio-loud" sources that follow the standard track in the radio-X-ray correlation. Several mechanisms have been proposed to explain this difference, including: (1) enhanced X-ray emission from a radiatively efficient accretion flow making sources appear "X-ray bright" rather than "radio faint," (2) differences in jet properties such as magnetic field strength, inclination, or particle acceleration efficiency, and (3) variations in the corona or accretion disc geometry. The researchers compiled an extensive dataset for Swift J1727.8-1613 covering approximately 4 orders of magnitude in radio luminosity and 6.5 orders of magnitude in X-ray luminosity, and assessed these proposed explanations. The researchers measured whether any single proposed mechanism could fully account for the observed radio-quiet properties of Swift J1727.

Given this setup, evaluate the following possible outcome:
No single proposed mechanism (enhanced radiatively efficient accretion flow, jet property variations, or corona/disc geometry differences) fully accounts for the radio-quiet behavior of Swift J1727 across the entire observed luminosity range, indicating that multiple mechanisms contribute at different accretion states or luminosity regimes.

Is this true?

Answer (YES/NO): YES